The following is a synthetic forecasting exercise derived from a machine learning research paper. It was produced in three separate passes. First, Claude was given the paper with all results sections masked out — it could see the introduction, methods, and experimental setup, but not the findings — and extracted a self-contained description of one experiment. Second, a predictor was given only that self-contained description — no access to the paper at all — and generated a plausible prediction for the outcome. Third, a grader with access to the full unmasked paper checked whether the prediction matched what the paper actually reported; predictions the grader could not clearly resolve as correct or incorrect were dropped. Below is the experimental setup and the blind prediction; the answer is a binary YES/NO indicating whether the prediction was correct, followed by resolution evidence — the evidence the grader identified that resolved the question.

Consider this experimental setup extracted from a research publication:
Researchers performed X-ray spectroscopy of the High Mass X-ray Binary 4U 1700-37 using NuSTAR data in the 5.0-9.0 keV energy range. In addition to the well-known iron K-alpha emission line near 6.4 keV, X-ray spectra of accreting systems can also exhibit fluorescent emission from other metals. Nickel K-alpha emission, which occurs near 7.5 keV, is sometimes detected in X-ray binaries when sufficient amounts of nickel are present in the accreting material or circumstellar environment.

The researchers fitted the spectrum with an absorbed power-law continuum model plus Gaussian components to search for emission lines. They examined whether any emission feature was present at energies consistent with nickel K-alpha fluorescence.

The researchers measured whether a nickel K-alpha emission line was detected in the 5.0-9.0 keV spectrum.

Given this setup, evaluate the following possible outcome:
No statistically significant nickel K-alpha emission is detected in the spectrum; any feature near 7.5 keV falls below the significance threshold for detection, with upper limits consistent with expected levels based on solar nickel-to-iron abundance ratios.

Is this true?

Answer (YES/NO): NO